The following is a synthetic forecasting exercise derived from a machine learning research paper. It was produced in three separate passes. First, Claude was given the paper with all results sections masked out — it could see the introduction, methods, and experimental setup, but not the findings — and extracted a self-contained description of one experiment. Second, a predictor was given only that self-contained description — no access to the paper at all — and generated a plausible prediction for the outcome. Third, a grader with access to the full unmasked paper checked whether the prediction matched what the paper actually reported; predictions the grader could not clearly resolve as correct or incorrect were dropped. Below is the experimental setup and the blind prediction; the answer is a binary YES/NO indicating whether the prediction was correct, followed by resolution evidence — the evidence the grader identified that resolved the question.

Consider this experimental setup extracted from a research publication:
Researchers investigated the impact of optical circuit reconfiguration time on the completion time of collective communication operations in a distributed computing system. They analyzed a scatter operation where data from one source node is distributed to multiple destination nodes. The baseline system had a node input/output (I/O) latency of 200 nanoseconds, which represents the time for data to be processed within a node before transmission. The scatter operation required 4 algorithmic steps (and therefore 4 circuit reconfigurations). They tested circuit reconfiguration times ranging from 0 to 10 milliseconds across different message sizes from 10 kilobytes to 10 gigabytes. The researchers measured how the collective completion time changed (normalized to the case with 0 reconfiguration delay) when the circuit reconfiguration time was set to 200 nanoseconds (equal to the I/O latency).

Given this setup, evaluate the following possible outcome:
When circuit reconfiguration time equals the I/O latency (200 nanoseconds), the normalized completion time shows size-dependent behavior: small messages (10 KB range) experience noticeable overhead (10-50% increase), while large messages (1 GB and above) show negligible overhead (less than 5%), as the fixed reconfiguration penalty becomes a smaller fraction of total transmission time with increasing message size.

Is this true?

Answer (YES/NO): NO